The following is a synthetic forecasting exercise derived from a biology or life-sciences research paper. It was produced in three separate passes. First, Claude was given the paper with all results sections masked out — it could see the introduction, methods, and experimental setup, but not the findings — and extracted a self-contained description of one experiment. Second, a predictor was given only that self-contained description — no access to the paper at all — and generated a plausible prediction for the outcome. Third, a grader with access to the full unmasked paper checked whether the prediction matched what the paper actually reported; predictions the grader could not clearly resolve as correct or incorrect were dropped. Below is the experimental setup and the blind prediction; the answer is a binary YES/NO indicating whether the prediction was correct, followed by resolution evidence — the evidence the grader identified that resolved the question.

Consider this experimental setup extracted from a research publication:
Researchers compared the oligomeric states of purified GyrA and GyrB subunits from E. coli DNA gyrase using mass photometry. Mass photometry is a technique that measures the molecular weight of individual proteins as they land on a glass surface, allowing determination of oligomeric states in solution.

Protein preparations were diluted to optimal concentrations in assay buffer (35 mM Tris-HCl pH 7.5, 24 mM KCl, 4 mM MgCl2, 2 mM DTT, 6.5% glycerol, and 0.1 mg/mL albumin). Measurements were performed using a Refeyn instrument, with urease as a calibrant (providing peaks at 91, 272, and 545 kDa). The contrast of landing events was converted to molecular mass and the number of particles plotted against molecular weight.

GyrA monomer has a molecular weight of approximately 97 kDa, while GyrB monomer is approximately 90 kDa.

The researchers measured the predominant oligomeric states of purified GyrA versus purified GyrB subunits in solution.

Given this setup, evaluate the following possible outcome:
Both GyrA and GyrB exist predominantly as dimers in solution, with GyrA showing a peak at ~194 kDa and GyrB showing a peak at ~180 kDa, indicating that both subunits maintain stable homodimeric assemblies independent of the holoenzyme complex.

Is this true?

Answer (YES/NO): NO